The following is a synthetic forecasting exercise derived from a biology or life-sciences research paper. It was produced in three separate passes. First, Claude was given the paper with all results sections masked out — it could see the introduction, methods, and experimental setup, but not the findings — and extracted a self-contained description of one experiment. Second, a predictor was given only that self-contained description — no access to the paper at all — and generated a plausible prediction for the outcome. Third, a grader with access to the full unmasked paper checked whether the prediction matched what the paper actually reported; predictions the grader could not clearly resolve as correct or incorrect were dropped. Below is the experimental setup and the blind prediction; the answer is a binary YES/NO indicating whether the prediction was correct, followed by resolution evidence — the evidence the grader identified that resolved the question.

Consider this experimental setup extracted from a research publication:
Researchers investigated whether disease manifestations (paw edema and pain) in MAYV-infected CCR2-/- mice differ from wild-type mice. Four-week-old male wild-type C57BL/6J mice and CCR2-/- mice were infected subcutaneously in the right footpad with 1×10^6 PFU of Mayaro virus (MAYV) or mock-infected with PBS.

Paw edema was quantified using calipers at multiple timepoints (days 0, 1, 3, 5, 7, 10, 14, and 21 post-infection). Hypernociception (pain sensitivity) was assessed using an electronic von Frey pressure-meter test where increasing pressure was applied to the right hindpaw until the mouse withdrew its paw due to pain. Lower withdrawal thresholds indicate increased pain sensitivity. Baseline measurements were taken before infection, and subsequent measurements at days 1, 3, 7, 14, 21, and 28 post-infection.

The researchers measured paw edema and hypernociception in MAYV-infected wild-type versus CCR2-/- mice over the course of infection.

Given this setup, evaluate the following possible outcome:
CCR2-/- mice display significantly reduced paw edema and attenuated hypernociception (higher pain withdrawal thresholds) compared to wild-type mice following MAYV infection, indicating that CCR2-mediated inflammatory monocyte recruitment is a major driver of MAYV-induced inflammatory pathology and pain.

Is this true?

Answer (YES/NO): NO